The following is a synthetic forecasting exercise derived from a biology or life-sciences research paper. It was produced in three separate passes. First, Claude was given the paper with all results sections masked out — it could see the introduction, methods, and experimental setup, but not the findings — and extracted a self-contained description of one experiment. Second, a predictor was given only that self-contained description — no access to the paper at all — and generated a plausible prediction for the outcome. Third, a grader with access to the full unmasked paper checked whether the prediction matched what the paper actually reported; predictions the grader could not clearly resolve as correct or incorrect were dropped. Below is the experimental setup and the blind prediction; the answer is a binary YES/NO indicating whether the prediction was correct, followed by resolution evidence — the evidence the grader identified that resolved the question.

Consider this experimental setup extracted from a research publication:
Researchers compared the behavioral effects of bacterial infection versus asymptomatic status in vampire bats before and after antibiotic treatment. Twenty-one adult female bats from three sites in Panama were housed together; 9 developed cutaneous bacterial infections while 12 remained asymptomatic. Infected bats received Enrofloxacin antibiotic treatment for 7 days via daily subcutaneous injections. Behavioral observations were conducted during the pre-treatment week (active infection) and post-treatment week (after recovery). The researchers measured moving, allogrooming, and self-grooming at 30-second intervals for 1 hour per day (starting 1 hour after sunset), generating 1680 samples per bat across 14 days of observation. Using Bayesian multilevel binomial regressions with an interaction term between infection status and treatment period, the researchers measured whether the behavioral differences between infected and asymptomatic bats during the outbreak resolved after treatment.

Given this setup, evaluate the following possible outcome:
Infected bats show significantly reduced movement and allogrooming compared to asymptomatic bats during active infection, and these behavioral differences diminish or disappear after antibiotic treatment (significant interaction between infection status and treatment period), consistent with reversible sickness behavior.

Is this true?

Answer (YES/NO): YES